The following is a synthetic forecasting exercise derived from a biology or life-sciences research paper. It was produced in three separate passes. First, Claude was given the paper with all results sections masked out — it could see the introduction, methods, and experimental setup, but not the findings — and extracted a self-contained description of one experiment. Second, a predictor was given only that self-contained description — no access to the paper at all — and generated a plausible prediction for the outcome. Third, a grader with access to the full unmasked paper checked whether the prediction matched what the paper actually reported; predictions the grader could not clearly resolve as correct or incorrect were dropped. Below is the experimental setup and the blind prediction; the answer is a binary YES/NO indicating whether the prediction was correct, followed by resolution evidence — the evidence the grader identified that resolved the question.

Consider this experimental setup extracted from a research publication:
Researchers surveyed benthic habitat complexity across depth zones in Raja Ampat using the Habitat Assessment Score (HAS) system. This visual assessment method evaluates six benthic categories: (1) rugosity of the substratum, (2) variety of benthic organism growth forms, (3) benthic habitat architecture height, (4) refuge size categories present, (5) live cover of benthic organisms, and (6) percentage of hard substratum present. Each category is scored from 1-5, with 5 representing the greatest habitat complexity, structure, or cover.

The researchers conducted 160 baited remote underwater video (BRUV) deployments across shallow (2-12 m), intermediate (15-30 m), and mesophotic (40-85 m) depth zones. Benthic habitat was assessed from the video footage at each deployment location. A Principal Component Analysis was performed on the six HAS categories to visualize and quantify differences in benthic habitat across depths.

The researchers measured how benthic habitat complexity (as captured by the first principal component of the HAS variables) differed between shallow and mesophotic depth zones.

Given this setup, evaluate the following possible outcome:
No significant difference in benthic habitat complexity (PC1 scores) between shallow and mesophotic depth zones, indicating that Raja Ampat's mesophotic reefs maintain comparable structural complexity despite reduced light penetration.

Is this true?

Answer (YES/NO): NO